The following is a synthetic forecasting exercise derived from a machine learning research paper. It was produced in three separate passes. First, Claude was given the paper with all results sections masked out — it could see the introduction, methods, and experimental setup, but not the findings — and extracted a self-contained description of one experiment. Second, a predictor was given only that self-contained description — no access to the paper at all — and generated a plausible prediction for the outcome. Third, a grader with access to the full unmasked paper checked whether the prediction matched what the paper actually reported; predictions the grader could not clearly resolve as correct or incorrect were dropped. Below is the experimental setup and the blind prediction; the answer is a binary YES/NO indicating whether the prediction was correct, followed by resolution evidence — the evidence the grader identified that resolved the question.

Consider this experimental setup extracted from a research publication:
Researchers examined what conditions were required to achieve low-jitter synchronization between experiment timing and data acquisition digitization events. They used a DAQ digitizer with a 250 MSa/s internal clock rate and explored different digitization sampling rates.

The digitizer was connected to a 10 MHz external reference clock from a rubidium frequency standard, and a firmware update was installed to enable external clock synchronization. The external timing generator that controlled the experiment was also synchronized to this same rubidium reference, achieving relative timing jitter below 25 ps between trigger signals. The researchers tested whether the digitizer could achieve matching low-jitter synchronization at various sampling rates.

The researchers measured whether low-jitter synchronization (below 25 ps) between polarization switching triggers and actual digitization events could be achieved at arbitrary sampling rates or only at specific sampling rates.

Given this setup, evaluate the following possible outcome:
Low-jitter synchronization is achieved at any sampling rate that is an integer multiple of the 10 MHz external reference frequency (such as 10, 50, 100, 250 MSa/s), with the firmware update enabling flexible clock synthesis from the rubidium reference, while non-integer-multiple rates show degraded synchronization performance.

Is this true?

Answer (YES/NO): NO